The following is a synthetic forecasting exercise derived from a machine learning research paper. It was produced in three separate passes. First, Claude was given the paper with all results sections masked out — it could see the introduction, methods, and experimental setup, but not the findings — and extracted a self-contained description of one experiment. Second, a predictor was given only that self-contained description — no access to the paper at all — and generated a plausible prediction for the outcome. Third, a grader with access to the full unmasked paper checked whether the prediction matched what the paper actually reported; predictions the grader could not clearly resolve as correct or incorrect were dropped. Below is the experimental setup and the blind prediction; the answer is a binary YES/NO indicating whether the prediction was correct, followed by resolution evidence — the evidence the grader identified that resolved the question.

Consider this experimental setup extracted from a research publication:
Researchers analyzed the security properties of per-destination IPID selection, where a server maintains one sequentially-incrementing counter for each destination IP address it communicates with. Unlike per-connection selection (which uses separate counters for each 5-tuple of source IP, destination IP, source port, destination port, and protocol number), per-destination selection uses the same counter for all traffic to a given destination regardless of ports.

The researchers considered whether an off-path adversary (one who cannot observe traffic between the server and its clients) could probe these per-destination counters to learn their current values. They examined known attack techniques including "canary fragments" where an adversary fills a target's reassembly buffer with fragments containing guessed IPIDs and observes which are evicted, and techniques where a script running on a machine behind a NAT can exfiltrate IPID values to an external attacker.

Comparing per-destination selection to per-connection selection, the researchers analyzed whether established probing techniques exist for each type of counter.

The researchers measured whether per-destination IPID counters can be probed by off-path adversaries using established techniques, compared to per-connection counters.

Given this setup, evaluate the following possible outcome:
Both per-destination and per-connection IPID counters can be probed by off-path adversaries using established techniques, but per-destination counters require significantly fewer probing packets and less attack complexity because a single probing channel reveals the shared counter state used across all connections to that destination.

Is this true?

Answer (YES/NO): NO